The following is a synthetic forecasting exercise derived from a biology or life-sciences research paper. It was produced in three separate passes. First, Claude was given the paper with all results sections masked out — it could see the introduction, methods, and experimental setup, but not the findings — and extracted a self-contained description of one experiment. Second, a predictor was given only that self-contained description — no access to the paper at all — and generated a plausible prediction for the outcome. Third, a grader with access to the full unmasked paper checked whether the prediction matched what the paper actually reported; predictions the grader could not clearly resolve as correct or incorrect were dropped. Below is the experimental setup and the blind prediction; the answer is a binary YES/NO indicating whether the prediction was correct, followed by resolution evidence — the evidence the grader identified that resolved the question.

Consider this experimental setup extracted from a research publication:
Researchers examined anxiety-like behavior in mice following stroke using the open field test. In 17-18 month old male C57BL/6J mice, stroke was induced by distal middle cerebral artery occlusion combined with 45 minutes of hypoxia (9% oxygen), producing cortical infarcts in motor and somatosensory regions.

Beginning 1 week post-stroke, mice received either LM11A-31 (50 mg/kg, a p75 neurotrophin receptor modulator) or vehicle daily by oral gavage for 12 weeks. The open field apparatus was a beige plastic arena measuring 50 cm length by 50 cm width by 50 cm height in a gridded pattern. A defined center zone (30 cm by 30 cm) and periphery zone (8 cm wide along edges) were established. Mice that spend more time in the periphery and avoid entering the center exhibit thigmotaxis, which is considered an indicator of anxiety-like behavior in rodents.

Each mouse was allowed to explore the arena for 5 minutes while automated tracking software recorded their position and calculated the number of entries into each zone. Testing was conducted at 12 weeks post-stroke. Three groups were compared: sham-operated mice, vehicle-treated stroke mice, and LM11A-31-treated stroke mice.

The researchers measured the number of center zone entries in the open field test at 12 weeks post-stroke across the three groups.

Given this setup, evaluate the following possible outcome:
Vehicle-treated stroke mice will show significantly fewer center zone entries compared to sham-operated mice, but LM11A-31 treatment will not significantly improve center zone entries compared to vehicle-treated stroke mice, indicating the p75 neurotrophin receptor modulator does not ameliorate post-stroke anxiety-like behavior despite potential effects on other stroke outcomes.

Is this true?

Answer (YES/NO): NO